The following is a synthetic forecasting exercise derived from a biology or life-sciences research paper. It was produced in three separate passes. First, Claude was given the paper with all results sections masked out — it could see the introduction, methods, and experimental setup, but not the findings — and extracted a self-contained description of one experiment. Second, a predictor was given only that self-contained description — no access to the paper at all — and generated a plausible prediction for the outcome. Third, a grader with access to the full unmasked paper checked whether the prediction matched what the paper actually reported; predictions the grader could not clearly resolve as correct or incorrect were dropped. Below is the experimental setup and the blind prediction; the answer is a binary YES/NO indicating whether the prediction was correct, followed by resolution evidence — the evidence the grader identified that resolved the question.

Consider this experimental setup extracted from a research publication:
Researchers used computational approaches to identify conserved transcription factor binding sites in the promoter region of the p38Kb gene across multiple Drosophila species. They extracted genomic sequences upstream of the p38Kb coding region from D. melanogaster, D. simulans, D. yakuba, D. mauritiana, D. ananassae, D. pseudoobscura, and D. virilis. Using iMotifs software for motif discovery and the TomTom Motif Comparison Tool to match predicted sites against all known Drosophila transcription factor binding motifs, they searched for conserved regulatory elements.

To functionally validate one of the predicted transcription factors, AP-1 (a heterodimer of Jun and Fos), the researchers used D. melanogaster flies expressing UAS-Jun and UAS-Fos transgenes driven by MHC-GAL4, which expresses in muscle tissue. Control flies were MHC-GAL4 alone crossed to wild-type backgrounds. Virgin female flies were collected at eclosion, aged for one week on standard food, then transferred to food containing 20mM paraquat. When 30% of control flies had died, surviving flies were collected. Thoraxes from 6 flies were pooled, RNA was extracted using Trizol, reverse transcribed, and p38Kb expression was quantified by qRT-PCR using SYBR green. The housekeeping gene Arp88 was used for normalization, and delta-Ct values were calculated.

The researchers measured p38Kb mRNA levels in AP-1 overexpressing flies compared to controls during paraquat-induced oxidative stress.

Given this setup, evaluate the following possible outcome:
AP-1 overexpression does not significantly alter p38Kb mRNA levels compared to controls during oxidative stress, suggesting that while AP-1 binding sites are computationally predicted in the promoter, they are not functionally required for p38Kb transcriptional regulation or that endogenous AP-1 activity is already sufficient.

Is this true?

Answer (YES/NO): NO